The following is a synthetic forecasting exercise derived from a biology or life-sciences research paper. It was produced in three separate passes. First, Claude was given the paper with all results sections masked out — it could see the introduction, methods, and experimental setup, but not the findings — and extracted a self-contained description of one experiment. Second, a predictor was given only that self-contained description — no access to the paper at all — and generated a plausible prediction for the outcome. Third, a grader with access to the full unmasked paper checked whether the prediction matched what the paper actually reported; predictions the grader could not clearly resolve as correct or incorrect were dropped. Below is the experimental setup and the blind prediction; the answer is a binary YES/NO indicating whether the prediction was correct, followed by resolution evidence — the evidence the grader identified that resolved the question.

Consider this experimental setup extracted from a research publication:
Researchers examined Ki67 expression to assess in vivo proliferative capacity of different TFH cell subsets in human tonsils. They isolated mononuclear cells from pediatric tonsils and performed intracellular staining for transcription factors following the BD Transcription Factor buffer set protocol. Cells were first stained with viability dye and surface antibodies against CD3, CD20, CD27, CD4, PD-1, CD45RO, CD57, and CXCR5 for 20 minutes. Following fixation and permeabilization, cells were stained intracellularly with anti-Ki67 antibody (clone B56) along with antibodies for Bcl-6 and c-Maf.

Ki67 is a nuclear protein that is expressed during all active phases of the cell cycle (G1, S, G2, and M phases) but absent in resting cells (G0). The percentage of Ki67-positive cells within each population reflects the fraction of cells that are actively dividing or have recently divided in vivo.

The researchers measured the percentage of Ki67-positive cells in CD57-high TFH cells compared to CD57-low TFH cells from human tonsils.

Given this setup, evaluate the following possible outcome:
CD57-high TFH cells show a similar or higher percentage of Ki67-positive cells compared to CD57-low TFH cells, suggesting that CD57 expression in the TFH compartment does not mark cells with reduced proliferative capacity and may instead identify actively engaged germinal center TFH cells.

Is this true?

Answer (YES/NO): YES